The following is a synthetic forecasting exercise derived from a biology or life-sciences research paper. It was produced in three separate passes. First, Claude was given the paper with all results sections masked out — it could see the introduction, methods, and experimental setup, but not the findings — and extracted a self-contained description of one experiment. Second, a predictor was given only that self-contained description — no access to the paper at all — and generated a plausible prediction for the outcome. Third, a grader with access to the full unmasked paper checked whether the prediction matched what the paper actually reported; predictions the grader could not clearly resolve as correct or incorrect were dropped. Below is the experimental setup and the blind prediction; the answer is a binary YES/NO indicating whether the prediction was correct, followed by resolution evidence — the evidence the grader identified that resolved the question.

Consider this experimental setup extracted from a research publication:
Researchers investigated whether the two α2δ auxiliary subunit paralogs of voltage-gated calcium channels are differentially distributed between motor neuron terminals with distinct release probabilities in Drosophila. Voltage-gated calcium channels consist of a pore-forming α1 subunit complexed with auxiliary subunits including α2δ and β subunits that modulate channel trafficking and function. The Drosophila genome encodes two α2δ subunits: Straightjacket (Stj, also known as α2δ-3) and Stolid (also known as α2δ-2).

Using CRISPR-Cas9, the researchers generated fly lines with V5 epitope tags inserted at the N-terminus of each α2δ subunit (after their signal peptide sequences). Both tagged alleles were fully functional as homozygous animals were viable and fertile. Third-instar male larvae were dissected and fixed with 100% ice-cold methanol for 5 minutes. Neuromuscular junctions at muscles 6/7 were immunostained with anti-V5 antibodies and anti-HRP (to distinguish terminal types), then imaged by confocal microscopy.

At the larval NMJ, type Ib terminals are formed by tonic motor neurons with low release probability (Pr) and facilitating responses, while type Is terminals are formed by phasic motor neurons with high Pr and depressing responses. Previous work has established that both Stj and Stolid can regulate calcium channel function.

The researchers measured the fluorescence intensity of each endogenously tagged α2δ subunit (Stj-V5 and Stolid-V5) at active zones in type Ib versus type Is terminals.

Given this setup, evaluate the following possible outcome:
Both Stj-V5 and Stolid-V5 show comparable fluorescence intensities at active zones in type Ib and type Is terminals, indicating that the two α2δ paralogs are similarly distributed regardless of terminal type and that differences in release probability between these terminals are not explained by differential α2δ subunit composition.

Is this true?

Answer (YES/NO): NO